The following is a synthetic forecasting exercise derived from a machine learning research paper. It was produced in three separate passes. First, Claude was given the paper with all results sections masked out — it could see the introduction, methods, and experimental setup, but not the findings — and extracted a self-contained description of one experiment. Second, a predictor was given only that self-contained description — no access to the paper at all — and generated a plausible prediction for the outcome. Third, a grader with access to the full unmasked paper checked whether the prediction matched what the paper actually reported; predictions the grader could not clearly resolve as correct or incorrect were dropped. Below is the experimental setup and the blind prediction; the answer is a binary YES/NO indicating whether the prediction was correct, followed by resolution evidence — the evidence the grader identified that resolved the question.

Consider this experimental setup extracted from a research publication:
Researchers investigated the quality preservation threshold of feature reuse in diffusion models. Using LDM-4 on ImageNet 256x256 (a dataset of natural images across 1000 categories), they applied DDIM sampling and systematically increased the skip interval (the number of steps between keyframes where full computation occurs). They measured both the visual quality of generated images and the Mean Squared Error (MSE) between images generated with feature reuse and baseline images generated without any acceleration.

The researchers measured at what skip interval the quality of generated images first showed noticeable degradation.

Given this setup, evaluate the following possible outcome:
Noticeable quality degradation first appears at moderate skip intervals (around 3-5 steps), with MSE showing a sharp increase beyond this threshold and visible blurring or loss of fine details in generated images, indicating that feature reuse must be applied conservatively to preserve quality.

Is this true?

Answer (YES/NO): NO